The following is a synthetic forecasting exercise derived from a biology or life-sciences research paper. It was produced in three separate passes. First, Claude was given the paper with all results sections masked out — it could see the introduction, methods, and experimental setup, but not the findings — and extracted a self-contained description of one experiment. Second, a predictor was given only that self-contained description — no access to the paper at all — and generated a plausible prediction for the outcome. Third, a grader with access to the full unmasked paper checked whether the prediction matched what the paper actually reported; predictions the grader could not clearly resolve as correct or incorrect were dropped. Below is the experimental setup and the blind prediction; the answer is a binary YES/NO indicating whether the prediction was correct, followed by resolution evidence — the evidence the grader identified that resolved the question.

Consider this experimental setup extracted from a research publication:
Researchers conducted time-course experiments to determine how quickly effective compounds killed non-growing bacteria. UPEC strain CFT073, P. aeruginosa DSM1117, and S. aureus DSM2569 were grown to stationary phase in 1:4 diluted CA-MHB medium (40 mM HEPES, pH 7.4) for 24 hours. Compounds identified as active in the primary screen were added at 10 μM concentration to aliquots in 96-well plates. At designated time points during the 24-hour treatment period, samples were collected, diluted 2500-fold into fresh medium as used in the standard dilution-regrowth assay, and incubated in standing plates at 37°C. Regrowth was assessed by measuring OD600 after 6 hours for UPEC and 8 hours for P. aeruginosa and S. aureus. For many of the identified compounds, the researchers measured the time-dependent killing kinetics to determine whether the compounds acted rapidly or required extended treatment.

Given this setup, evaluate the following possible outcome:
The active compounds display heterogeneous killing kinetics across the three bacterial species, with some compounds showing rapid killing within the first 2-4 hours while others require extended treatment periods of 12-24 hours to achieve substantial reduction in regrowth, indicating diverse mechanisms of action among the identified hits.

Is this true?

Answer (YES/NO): NO